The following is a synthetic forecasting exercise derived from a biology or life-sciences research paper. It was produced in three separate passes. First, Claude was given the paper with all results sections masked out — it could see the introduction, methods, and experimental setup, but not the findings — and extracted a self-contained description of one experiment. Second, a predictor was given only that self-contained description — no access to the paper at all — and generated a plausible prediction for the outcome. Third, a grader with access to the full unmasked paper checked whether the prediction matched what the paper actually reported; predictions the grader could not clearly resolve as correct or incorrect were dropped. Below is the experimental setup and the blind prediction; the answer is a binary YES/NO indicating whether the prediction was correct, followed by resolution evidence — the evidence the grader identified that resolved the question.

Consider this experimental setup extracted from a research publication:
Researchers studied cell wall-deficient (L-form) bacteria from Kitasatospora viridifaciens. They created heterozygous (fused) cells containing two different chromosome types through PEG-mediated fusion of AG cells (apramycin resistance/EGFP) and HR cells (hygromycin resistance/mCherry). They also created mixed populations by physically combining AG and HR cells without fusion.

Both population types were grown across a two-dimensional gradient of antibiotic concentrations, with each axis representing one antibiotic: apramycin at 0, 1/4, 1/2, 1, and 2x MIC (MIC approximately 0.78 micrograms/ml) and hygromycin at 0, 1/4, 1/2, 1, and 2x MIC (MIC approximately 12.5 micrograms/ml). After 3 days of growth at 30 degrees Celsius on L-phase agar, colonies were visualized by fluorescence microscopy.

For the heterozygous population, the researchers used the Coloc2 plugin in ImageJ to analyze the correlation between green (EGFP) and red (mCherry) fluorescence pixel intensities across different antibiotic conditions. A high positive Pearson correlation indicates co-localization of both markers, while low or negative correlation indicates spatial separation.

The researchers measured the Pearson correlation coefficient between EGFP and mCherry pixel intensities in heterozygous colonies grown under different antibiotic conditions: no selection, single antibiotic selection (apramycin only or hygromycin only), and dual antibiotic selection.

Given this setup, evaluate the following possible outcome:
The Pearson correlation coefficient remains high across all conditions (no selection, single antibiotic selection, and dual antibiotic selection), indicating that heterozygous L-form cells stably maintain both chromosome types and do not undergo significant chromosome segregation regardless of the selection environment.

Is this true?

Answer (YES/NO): NO